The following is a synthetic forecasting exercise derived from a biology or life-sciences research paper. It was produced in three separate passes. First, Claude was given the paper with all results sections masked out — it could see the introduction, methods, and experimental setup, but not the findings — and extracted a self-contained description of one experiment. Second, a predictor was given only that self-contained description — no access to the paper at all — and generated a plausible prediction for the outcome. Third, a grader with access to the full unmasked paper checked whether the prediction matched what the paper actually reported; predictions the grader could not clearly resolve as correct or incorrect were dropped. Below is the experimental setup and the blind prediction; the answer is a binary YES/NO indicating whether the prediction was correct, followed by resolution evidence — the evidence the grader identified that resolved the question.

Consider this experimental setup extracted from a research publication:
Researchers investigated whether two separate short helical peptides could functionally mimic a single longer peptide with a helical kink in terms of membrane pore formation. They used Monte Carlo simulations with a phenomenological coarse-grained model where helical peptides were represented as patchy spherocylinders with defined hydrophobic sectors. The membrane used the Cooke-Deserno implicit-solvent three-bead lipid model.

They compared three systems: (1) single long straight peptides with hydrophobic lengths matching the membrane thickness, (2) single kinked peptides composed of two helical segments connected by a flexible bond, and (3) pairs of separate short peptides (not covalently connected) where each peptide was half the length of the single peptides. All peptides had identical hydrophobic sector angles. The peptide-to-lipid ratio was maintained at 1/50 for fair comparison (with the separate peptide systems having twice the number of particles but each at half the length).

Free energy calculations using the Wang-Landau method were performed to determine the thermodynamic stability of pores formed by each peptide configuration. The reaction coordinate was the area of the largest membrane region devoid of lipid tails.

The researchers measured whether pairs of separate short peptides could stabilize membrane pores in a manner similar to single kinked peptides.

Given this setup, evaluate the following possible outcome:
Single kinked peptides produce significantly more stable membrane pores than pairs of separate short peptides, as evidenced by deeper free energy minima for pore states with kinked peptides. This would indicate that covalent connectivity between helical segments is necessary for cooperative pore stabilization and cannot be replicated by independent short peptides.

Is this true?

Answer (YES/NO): NO